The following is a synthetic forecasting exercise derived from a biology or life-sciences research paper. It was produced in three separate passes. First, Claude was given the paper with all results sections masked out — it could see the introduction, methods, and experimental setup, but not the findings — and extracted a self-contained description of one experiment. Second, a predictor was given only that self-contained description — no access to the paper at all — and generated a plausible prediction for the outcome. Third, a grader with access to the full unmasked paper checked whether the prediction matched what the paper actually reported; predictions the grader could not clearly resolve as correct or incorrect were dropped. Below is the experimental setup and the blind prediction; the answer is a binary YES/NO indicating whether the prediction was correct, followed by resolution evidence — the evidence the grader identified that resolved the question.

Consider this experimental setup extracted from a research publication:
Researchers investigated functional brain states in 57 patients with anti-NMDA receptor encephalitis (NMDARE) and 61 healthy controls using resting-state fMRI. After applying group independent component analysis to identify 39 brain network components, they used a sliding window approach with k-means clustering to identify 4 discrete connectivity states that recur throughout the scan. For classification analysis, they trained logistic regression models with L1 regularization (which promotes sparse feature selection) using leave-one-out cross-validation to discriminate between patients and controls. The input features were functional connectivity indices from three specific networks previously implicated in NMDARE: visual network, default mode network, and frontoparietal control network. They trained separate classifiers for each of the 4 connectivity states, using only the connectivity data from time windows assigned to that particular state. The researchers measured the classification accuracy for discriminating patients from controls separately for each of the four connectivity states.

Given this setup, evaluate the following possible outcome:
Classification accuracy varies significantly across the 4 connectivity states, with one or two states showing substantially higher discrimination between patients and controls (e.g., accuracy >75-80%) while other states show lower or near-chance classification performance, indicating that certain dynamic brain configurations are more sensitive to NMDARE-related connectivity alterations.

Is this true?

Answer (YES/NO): YES